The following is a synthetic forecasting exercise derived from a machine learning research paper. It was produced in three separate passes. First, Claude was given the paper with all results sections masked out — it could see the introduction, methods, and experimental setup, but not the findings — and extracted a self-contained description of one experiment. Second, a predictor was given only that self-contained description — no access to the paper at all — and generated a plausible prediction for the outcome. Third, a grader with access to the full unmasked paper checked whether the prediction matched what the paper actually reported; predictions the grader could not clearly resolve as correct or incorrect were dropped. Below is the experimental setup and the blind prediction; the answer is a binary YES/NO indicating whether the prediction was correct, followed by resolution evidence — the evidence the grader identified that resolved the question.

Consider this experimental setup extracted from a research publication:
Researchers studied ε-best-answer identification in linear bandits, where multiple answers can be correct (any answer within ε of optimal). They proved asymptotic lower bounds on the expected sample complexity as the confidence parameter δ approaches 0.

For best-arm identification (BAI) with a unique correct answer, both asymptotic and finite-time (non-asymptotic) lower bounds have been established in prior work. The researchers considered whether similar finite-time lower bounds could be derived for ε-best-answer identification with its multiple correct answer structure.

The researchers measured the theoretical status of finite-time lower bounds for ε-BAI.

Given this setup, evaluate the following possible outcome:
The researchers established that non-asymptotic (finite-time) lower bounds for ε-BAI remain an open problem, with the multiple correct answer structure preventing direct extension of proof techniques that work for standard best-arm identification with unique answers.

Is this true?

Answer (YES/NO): YES